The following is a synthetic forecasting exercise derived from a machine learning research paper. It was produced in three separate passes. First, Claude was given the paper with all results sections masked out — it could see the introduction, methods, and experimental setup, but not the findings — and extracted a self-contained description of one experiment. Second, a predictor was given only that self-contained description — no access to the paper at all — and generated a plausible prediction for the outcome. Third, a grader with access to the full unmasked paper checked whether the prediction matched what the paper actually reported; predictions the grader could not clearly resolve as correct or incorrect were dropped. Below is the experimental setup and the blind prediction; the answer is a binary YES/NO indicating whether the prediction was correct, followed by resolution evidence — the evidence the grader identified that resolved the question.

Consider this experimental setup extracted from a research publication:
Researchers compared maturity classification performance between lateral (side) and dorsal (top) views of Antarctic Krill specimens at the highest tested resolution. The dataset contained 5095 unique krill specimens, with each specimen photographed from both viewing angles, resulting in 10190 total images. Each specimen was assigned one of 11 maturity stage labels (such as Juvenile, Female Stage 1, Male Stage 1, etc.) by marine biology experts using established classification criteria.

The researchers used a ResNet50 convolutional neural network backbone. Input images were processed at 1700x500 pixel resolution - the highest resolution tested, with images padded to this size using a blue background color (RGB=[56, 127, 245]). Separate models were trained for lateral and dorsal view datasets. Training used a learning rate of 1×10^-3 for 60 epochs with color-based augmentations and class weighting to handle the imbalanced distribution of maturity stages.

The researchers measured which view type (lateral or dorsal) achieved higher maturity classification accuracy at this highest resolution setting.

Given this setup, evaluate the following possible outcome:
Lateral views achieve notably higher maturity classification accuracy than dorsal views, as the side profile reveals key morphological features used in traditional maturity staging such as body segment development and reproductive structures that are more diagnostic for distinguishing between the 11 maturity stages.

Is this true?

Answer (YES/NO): NO